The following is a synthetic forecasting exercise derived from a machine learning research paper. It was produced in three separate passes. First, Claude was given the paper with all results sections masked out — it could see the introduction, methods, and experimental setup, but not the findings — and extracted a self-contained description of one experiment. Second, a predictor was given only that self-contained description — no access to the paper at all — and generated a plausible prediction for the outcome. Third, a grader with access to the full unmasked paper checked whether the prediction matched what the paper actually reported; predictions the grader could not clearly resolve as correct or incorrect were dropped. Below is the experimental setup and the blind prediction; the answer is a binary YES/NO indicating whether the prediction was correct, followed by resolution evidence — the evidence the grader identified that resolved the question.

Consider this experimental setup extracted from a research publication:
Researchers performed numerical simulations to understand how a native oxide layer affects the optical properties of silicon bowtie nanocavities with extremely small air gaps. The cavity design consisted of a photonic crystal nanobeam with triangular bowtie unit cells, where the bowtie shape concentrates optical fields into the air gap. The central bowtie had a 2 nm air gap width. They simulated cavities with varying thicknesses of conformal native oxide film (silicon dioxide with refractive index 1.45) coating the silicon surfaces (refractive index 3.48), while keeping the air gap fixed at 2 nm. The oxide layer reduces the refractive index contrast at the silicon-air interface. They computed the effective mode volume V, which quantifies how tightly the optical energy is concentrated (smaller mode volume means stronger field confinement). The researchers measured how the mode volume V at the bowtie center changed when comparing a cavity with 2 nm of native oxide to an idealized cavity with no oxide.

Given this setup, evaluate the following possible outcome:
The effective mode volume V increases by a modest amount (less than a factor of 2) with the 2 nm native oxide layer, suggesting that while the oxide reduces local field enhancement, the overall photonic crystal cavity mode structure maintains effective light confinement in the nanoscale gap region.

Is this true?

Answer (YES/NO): NO